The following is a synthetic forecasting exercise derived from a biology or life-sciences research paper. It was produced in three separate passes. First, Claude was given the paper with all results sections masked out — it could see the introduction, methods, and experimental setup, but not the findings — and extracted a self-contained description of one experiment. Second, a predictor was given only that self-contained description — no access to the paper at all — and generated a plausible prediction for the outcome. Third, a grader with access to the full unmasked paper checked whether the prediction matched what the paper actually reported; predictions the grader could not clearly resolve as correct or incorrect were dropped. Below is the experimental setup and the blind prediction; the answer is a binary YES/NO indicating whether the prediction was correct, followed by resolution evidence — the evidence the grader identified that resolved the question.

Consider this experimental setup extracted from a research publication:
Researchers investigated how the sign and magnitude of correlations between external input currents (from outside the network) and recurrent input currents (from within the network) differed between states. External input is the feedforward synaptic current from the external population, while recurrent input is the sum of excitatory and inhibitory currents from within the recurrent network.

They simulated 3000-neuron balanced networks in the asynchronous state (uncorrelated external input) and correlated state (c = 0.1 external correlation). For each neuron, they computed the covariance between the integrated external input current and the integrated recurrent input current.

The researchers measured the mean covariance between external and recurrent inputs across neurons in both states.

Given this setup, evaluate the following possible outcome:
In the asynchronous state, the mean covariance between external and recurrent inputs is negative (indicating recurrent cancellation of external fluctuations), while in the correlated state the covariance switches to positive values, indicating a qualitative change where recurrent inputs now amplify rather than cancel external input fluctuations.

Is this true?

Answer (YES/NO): NO